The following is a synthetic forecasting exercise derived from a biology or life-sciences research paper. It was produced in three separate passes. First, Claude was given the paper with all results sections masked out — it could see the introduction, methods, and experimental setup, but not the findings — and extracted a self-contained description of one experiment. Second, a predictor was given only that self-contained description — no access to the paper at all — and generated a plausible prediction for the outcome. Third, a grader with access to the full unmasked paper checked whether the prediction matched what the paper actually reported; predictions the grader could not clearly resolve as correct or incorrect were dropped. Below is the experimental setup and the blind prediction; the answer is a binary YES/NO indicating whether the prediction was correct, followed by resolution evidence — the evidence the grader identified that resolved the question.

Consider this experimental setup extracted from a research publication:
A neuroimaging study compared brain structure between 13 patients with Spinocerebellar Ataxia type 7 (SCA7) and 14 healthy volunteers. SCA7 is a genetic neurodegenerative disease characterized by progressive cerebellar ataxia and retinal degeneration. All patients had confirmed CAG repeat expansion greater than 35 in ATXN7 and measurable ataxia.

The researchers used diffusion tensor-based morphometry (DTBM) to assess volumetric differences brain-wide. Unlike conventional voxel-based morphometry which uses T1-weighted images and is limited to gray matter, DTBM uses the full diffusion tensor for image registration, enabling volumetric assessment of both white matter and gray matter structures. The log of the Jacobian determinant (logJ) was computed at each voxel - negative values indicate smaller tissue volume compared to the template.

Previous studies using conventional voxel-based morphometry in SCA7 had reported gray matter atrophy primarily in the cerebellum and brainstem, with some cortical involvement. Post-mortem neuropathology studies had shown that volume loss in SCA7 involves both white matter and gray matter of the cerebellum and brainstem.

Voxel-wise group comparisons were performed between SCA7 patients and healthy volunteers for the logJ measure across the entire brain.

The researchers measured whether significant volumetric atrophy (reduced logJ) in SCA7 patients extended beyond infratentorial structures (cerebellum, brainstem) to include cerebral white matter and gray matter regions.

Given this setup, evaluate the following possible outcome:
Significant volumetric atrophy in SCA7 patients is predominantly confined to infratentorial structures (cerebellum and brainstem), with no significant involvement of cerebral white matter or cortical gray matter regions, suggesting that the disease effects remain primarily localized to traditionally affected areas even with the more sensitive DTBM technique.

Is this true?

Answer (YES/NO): NO